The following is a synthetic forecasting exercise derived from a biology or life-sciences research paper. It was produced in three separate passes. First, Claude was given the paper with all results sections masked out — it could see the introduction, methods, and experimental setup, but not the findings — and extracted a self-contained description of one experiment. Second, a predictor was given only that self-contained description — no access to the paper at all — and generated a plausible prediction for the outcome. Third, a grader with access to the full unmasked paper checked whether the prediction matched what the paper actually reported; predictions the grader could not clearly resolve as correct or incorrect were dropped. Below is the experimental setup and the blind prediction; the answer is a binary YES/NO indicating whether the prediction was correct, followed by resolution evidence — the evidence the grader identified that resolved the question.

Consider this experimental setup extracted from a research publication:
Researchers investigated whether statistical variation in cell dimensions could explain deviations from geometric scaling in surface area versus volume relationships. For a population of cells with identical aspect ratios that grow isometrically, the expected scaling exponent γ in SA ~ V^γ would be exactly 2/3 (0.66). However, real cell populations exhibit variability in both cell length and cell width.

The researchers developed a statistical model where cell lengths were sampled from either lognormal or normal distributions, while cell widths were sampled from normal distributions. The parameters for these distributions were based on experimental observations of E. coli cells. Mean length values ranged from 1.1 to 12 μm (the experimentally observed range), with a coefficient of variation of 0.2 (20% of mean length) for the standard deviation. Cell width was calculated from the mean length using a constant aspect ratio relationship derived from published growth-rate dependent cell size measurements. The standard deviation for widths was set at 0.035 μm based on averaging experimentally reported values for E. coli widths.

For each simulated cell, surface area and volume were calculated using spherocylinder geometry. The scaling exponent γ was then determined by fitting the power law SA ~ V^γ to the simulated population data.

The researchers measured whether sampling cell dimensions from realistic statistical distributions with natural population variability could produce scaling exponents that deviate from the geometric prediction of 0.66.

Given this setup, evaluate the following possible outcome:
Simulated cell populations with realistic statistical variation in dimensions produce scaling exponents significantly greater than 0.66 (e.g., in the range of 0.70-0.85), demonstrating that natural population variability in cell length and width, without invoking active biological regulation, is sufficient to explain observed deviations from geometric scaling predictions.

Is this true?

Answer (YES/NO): NO